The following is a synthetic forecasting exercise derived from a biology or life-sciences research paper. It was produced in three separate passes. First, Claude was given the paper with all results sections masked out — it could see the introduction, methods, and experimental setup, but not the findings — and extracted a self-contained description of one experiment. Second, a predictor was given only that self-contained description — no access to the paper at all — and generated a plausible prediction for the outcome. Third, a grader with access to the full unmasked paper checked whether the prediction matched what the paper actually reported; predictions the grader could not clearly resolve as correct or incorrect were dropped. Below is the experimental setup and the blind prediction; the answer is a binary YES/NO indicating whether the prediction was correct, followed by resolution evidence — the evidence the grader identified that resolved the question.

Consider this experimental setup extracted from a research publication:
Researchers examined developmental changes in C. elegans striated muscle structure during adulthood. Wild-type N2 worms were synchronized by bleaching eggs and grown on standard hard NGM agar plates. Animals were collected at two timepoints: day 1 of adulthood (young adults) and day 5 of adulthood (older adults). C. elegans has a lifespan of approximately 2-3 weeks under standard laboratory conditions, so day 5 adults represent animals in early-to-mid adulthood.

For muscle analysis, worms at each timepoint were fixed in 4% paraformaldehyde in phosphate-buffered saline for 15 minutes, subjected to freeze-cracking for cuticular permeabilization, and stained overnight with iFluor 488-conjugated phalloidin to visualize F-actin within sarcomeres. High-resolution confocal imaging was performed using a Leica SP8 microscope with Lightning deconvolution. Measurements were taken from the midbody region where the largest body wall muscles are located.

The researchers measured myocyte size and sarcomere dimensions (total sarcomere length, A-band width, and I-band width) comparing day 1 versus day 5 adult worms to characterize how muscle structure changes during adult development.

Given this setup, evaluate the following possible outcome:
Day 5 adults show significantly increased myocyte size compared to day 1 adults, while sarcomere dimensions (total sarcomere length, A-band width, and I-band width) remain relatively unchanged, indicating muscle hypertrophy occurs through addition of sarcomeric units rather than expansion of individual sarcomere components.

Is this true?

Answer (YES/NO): NO